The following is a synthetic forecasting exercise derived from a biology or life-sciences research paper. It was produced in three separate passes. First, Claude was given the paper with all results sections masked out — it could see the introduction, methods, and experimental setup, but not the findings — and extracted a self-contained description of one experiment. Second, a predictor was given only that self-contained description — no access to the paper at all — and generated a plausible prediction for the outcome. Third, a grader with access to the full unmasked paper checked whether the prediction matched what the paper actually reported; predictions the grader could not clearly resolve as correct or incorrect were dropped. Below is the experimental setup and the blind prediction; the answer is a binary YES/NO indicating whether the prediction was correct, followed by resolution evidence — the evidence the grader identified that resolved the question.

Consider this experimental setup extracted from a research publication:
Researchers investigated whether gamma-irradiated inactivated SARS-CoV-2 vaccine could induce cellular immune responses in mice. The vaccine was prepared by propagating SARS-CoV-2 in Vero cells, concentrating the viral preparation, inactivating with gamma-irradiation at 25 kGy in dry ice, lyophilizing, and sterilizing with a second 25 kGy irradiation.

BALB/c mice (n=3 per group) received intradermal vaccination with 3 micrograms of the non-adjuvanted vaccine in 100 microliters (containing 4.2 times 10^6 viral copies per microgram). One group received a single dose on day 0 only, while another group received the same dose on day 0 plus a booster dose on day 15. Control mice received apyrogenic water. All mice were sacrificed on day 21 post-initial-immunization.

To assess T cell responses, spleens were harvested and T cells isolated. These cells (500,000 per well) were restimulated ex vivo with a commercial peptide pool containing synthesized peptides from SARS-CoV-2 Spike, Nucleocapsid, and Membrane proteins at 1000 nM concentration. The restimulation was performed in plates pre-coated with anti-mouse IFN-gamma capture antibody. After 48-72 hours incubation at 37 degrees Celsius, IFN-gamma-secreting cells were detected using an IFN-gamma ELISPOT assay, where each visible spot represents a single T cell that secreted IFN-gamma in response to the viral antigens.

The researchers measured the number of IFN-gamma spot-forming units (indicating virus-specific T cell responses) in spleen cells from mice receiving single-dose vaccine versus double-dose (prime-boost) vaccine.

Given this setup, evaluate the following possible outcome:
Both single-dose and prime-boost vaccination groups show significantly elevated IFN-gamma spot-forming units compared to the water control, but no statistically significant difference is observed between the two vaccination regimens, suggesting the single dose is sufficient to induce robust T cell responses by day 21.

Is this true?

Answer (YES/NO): NO